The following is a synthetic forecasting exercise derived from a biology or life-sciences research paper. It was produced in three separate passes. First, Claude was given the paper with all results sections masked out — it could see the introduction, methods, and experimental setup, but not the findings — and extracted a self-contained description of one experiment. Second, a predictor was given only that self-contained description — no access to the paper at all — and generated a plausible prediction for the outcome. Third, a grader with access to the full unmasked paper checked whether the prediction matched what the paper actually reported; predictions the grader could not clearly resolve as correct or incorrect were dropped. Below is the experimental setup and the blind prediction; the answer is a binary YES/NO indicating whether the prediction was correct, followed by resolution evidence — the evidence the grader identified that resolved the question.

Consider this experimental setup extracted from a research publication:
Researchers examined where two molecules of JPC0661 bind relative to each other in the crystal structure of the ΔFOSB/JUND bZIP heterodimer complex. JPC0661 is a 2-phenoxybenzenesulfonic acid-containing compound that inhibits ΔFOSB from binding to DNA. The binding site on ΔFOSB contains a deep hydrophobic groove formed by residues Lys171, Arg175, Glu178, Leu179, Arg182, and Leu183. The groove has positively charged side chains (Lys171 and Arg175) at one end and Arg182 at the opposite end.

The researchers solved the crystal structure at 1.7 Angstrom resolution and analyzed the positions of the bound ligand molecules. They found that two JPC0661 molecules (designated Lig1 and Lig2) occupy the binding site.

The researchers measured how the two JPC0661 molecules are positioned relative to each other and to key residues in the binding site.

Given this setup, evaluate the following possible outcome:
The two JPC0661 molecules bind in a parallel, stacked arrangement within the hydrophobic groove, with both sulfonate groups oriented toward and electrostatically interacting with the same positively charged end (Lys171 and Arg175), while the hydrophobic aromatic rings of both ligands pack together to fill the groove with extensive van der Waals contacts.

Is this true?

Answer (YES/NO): NO